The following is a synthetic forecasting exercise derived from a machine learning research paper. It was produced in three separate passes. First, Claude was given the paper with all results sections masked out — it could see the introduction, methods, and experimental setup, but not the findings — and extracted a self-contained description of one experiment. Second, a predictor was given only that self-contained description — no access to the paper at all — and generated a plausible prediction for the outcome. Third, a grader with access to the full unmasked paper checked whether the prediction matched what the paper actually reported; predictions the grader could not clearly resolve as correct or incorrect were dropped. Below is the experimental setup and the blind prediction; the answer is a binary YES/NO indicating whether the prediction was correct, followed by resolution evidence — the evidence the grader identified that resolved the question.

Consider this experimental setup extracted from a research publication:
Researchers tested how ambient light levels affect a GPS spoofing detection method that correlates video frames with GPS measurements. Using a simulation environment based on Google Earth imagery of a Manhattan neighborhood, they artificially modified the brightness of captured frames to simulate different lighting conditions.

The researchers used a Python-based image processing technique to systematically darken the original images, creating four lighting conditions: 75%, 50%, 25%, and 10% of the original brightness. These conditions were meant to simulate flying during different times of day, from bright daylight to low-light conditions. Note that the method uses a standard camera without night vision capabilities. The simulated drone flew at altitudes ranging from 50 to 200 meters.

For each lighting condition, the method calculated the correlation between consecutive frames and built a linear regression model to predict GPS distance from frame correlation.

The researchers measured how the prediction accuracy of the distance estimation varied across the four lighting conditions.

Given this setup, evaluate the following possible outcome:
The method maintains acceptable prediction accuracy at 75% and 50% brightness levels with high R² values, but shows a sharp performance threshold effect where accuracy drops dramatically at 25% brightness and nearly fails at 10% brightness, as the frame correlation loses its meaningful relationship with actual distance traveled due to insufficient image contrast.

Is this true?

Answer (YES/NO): NO